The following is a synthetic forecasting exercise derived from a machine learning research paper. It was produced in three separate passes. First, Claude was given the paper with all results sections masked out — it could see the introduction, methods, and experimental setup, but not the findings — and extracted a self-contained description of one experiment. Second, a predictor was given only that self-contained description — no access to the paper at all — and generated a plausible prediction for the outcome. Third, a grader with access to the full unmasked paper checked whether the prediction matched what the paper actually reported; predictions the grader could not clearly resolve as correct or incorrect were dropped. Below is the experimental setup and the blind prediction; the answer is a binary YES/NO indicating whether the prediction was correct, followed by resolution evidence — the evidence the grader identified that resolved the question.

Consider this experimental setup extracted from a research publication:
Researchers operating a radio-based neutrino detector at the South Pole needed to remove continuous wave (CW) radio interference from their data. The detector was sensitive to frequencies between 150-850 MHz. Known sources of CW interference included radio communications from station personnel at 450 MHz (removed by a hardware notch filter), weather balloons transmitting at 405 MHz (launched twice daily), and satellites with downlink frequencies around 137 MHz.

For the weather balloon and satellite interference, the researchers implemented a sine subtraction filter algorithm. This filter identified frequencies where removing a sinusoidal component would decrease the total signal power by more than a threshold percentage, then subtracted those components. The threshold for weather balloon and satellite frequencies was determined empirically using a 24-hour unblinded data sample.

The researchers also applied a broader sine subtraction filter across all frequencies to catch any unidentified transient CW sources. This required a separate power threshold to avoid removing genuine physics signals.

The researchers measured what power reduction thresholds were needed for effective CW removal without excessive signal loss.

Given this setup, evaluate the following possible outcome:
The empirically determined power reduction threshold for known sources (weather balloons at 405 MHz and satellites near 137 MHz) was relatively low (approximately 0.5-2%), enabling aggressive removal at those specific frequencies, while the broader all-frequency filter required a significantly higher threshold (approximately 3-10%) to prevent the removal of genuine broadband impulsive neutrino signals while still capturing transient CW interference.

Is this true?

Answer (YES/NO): NO